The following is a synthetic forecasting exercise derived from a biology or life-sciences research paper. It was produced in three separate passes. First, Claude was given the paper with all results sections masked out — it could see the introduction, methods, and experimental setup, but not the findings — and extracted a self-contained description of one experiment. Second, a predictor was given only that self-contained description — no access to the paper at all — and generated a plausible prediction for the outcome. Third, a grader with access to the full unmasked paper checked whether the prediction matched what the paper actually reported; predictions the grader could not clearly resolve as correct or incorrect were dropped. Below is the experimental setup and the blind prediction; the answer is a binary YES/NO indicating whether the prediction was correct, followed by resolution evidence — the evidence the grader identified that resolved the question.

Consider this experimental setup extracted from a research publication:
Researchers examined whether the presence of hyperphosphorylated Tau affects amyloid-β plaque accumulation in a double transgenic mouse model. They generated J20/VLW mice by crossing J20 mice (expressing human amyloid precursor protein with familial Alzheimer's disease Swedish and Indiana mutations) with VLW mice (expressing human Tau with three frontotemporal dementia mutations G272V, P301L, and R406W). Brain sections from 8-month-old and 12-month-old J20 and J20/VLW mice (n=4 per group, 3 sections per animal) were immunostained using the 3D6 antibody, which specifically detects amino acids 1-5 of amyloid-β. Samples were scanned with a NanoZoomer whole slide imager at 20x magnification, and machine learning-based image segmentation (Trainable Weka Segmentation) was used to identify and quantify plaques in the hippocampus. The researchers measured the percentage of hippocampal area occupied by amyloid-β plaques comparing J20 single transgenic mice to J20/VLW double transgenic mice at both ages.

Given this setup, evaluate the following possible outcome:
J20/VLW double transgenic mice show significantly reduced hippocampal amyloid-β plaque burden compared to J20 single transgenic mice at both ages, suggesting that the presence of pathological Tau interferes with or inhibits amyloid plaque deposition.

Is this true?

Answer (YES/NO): NO